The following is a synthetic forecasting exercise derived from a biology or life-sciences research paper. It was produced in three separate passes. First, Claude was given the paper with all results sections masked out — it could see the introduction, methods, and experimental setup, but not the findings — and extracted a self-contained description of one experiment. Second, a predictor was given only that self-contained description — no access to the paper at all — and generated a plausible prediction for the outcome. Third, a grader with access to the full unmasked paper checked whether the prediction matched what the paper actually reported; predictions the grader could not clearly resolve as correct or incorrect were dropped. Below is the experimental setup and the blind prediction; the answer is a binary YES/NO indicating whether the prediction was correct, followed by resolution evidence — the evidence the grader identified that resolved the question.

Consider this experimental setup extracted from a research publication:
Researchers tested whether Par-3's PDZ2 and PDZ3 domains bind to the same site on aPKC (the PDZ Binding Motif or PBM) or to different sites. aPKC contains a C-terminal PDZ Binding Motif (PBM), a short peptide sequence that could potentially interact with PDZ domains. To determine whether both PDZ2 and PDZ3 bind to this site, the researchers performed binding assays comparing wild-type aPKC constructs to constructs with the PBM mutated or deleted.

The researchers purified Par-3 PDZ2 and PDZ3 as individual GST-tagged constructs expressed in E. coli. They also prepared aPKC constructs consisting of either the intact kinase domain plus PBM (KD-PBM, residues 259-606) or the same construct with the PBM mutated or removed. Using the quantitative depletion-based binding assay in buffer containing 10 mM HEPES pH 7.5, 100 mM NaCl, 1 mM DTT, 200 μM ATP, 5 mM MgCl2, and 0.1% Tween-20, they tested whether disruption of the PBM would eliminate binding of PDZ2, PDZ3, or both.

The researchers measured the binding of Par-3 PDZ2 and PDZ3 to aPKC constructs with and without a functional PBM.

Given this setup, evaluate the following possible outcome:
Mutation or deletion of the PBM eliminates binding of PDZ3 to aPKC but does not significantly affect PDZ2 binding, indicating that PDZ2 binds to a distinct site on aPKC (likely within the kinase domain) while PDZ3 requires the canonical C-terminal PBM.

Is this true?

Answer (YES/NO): NO